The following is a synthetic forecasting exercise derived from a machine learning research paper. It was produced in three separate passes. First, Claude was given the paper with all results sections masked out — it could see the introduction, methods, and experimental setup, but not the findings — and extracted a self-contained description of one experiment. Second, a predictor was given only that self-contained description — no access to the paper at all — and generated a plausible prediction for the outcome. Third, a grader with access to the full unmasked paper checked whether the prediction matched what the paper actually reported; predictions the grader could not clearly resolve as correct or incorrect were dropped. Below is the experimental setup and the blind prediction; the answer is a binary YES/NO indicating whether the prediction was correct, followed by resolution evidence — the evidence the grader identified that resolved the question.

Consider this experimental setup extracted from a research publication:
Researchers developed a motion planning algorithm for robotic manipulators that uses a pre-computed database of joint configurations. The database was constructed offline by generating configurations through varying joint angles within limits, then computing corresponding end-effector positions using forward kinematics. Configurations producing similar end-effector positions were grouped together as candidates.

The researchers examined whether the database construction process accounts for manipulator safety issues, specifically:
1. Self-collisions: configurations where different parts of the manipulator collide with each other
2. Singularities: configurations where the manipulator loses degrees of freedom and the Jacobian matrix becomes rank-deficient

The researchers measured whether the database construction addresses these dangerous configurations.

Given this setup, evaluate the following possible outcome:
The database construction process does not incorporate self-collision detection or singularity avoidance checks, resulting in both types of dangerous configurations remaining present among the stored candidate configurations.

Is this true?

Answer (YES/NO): YES